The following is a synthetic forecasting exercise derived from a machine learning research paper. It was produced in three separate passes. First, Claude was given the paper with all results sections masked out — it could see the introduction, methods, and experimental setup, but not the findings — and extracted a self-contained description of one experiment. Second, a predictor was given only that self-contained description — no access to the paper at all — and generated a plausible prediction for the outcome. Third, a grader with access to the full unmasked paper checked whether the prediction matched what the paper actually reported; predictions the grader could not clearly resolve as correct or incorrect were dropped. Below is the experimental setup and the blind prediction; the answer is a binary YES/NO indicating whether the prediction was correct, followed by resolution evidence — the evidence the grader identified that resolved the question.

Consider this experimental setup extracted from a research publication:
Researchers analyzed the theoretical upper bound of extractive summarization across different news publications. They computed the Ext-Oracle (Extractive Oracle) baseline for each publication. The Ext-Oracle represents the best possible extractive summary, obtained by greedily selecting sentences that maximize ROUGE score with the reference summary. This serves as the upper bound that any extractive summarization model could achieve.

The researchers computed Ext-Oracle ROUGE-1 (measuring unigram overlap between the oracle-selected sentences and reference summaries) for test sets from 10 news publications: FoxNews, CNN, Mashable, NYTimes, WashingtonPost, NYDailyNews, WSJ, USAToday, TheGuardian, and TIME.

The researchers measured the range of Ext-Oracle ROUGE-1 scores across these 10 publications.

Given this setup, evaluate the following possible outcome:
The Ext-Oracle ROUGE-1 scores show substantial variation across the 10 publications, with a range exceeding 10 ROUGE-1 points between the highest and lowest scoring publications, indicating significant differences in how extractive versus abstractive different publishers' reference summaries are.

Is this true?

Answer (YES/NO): YES